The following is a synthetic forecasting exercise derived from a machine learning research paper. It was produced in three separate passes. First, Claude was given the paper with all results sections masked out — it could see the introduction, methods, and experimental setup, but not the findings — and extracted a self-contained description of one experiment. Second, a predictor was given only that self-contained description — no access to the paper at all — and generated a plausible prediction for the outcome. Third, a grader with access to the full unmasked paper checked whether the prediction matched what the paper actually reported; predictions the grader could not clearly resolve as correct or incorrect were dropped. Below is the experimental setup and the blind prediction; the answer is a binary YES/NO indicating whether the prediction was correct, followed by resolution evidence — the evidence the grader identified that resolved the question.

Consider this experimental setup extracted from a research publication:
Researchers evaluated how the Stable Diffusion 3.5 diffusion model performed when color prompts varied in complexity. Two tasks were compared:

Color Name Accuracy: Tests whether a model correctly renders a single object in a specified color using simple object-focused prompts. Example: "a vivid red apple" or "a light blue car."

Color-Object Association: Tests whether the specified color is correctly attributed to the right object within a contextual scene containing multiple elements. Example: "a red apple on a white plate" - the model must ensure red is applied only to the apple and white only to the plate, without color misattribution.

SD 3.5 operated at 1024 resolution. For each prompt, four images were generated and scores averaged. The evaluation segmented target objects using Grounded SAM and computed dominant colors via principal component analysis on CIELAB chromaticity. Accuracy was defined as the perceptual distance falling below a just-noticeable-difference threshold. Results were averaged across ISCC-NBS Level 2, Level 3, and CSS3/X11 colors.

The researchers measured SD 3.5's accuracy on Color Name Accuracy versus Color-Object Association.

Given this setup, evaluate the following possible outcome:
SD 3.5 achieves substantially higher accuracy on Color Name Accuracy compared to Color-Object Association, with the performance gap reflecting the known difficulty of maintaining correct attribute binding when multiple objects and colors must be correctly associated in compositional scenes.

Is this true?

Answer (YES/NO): YES